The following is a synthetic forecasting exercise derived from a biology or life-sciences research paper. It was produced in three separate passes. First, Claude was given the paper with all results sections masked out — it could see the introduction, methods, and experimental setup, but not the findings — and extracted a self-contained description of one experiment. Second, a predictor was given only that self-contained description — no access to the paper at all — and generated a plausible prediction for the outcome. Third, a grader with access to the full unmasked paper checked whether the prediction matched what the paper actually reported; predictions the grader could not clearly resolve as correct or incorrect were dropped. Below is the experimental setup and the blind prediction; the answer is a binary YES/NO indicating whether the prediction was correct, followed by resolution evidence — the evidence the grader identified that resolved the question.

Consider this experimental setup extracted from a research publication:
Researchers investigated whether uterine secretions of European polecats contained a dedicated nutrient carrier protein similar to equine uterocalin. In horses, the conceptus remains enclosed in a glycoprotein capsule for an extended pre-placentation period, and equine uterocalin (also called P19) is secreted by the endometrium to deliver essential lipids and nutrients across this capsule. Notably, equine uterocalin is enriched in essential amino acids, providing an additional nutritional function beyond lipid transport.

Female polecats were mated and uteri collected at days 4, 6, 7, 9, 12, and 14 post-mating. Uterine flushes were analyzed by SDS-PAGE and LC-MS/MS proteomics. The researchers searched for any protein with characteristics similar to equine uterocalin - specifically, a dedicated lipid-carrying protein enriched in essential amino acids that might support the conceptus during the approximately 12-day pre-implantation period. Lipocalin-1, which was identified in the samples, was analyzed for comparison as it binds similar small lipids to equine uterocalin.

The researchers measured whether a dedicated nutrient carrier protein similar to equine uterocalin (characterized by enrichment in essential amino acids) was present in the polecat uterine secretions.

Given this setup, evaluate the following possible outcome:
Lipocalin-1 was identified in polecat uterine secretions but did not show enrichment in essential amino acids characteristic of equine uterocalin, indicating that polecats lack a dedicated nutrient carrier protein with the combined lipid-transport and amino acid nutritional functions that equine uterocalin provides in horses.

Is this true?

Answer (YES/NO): YES